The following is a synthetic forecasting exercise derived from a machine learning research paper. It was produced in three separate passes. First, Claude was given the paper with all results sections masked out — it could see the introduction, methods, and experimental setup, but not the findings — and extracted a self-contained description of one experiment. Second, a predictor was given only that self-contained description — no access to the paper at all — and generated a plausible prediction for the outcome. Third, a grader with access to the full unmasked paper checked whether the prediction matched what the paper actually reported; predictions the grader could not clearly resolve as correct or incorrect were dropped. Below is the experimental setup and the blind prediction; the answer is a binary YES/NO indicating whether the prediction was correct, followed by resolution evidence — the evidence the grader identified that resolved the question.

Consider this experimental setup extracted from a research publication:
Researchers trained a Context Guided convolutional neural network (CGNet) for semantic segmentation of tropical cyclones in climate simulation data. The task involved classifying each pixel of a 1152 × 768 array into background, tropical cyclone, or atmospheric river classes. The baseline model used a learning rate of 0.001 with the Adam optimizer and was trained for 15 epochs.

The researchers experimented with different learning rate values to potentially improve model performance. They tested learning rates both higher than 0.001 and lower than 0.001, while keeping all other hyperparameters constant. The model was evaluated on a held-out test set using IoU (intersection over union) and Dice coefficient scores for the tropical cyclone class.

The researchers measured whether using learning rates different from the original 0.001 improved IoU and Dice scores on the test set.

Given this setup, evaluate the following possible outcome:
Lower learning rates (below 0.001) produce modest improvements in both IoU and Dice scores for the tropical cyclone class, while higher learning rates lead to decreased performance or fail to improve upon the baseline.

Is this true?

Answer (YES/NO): NO